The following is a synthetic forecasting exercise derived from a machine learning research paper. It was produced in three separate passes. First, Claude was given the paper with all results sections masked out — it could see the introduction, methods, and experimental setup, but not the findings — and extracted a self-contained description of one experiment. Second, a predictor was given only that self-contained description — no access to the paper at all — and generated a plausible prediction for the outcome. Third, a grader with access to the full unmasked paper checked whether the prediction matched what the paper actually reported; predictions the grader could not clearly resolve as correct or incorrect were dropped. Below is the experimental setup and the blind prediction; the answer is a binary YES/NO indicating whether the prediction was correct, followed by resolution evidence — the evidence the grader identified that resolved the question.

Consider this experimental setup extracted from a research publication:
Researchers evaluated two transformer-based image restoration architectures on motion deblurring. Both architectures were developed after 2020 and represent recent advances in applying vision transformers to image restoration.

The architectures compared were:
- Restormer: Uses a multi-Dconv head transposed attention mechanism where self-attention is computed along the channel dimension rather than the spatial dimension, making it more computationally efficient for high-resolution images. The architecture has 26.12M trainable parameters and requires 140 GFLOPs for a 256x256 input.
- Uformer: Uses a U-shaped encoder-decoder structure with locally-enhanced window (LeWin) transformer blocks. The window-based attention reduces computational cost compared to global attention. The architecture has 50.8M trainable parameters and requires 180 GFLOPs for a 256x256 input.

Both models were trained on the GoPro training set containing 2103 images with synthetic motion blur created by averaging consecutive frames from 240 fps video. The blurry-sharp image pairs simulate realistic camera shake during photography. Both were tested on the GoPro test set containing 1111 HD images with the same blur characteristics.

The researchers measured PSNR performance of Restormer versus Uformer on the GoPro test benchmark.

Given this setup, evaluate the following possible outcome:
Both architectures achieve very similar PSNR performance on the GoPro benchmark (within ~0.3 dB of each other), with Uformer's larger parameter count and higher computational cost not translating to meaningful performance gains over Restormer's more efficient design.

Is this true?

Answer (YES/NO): NO